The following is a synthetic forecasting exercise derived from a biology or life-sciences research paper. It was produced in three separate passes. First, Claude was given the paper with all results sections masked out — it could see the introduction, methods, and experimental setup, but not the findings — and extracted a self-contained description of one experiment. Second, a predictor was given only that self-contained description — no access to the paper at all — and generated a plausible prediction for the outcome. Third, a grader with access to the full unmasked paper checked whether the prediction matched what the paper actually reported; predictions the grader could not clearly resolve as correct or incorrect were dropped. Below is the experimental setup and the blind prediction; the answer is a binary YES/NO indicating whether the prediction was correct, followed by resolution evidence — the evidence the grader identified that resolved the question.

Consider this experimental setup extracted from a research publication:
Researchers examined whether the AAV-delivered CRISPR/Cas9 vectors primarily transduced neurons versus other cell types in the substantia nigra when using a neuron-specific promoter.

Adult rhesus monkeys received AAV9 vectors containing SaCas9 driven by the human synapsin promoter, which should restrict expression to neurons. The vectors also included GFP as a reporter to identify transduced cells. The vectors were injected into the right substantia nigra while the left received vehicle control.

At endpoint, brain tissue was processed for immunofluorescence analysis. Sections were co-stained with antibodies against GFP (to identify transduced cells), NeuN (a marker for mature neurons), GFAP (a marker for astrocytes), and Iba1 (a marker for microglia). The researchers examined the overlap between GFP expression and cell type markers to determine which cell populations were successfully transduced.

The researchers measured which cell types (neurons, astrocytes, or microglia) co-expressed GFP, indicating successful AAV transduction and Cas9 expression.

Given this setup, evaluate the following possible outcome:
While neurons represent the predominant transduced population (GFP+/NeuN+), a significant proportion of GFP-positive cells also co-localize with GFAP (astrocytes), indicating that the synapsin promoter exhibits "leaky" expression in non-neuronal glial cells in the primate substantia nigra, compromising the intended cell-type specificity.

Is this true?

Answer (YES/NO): NO